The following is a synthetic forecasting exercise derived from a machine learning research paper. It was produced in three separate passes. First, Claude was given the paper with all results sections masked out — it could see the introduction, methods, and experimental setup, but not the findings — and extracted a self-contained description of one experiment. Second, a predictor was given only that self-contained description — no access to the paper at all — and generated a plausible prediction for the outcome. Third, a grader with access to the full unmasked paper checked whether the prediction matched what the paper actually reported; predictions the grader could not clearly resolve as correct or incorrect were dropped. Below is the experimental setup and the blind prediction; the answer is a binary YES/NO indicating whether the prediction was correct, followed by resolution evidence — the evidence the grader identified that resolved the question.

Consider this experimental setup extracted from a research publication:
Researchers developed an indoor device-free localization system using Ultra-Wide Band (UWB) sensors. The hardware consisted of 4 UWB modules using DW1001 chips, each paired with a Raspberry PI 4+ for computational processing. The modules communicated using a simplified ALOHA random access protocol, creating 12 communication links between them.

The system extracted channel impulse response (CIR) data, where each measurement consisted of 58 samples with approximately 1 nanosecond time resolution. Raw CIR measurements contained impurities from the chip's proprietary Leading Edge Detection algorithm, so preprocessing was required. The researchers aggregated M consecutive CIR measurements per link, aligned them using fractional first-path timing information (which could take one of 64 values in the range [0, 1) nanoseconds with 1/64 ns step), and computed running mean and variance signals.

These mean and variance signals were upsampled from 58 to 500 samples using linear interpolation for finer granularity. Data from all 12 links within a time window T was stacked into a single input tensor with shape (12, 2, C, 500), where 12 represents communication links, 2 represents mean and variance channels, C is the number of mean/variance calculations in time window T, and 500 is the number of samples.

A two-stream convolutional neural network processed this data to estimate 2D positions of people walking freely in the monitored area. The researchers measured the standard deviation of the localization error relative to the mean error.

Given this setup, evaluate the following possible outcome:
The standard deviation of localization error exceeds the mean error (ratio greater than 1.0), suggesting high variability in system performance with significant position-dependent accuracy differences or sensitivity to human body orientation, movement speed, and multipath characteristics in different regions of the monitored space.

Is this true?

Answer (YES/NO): NO